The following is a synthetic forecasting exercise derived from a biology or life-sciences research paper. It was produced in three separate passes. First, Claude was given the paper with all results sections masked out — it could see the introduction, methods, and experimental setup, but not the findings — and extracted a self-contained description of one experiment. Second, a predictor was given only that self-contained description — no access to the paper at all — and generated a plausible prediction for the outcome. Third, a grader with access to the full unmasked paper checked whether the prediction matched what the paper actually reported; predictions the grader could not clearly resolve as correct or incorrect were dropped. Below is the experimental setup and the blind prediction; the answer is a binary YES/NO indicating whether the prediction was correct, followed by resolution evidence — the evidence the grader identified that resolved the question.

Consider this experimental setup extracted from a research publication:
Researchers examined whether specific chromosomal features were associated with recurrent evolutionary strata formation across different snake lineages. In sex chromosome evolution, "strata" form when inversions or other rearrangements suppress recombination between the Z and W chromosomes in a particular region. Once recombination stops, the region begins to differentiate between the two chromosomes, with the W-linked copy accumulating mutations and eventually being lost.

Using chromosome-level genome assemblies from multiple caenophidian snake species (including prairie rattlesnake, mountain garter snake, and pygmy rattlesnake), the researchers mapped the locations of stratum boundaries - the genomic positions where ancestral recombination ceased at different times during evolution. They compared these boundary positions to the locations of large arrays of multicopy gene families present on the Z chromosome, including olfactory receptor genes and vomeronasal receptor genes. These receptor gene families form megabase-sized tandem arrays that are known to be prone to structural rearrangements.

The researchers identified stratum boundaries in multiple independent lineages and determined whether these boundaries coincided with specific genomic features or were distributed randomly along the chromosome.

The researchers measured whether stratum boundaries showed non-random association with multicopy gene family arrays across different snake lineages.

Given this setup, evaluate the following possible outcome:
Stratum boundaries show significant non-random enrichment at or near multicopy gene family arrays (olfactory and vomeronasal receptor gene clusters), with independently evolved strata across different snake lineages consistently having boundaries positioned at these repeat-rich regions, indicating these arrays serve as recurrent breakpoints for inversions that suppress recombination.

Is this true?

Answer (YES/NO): NO